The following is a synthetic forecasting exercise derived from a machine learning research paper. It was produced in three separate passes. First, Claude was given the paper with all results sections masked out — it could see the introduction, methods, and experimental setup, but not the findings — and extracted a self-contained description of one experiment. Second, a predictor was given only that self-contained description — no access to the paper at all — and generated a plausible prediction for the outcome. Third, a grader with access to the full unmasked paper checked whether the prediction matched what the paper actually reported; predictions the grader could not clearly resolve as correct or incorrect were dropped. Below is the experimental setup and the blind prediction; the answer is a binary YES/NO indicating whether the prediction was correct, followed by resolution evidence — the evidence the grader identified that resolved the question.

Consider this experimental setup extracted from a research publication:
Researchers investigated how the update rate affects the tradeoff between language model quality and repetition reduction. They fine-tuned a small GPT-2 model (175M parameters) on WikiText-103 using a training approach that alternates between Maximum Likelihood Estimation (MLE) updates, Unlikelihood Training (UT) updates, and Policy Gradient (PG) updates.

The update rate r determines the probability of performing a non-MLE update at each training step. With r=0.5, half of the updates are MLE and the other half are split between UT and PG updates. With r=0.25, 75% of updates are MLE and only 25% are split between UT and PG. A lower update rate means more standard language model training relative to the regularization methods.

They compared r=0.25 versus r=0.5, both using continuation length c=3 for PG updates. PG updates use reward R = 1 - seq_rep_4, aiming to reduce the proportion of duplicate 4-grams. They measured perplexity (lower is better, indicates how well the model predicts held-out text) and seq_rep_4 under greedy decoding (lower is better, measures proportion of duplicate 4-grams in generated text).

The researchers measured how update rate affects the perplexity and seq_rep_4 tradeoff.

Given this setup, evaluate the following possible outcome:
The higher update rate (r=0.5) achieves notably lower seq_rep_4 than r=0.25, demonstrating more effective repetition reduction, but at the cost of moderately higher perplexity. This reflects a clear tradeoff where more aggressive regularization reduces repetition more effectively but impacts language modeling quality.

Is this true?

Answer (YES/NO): YES